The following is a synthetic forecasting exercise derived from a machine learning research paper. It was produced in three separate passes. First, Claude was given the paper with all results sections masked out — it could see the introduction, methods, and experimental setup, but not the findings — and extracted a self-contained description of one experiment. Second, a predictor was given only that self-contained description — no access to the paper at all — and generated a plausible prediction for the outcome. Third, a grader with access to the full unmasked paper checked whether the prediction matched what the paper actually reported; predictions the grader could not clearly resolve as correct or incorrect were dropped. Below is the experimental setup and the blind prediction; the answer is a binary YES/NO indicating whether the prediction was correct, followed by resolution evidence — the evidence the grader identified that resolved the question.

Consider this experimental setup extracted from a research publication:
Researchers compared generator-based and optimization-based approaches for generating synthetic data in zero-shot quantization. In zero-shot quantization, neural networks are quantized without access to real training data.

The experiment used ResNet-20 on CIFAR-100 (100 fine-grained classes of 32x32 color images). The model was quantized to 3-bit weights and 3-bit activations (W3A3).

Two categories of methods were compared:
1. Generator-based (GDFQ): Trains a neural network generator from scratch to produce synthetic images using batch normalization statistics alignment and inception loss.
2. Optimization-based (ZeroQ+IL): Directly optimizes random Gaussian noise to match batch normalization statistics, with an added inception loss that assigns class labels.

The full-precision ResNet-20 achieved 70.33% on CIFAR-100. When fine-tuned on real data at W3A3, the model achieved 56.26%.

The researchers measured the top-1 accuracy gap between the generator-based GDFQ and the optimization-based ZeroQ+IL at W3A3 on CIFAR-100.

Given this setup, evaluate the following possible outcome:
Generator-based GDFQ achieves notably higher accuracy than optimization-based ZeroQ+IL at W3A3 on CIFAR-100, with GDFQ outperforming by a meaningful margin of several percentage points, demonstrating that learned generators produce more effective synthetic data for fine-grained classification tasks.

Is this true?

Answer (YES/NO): YES